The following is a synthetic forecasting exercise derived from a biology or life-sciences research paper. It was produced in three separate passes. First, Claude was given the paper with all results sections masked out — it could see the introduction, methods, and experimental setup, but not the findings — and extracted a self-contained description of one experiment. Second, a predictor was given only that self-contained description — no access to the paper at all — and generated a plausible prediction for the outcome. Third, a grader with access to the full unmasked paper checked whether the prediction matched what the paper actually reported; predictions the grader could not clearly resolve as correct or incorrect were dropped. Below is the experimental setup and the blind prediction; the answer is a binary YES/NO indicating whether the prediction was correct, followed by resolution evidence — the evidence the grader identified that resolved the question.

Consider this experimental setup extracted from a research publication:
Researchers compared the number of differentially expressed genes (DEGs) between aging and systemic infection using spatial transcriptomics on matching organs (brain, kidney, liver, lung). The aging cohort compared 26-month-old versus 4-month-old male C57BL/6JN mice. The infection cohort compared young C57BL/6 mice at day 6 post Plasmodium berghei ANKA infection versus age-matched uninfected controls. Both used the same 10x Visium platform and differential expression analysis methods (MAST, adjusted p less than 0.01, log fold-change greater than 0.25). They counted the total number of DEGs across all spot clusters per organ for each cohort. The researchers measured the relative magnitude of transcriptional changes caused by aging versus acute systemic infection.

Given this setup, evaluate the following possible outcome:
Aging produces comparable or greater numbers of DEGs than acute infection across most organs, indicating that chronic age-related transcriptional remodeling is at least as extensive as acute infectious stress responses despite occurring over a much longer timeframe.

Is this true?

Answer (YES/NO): NO